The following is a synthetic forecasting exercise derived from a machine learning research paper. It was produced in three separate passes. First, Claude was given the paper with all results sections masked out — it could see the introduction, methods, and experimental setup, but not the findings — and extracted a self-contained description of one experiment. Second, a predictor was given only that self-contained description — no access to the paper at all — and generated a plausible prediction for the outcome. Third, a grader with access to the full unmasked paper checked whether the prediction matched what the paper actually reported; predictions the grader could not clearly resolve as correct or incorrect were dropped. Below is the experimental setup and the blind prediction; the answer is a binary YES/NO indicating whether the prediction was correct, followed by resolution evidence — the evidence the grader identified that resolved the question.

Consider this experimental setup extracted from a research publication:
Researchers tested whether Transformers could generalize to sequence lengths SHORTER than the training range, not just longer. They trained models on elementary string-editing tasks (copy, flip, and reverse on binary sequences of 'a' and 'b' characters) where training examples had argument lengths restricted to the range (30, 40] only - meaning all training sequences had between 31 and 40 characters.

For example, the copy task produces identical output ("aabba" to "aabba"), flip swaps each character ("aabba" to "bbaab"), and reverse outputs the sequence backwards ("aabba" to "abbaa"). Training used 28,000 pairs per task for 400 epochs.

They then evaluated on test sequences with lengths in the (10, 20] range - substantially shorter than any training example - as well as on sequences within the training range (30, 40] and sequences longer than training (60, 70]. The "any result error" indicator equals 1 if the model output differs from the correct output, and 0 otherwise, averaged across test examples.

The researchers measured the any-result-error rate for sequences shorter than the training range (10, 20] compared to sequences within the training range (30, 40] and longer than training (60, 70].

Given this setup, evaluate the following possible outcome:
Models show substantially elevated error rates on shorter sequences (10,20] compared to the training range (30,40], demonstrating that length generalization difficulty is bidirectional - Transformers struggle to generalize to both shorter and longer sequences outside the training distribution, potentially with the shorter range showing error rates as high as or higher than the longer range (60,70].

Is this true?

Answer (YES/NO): NO